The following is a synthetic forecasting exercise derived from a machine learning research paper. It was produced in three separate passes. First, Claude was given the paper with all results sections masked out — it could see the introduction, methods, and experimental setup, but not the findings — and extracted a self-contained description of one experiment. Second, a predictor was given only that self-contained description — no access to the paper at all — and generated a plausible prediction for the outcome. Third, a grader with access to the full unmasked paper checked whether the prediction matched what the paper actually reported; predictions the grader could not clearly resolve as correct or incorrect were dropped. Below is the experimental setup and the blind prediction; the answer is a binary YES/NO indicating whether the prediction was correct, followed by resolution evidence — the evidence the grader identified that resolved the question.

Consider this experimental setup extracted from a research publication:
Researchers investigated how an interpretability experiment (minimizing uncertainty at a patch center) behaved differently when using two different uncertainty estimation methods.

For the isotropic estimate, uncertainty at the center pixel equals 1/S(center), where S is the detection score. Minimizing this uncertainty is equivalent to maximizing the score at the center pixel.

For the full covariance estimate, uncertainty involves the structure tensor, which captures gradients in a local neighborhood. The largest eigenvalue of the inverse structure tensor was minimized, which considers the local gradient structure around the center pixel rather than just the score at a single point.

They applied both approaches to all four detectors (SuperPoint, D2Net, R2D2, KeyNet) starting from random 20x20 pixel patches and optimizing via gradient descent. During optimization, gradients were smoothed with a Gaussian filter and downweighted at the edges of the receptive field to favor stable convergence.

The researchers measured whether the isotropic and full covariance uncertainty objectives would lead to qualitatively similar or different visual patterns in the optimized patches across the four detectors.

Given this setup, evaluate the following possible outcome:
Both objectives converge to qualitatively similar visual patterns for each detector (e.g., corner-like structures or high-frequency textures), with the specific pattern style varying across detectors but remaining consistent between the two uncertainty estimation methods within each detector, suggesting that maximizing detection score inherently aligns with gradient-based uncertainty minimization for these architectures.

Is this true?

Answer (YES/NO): NO